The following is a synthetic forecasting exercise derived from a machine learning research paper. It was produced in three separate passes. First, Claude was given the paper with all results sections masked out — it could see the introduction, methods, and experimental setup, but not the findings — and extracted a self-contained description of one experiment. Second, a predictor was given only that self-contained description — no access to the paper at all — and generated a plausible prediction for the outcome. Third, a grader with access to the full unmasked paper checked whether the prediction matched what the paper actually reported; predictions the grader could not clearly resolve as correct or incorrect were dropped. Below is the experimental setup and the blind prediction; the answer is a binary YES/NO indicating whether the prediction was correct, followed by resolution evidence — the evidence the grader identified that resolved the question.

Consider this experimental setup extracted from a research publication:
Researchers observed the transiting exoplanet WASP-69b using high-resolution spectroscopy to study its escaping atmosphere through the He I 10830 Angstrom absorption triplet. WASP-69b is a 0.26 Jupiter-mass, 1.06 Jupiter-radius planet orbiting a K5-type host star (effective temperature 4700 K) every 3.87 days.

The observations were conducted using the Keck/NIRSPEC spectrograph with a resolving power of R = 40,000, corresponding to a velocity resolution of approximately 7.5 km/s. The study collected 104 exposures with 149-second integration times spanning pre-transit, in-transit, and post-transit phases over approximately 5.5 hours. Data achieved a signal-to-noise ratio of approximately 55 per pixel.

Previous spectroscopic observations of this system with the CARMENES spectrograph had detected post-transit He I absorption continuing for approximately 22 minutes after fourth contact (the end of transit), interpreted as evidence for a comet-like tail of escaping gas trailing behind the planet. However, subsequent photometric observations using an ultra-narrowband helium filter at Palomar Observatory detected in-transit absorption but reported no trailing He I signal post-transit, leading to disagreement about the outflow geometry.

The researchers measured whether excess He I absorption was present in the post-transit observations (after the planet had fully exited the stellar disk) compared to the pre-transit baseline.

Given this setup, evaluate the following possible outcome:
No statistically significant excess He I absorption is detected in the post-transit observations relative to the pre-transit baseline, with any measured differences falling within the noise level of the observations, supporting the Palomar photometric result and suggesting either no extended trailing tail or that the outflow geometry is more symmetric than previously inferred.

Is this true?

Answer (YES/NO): NO